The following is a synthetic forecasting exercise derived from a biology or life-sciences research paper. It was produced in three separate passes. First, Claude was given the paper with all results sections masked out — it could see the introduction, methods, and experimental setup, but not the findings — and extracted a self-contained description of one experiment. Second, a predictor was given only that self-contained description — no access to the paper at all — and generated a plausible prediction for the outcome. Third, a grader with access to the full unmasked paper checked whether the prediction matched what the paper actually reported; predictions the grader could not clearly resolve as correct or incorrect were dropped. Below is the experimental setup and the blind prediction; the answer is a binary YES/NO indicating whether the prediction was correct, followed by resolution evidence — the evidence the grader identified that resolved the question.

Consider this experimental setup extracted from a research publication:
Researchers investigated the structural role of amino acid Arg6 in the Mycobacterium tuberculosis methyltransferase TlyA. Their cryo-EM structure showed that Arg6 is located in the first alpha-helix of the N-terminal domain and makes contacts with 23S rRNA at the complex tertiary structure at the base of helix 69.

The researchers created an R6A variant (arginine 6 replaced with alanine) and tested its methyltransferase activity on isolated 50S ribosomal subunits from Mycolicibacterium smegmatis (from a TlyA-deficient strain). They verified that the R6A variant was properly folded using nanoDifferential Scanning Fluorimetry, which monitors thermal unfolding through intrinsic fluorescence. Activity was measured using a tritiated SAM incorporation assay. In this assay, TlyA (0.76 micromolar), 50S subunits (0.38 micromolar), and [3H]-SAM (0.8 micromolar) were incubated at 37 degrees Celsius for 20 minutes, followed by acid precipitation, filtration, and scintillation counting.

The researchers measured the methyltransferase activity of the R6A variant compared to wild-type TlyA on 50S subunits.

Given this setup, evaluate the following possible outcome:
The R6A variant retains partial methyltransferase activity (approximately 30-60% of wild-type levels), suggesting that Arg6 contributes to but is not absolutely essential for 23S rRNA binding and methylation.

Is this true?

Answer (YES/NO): NO